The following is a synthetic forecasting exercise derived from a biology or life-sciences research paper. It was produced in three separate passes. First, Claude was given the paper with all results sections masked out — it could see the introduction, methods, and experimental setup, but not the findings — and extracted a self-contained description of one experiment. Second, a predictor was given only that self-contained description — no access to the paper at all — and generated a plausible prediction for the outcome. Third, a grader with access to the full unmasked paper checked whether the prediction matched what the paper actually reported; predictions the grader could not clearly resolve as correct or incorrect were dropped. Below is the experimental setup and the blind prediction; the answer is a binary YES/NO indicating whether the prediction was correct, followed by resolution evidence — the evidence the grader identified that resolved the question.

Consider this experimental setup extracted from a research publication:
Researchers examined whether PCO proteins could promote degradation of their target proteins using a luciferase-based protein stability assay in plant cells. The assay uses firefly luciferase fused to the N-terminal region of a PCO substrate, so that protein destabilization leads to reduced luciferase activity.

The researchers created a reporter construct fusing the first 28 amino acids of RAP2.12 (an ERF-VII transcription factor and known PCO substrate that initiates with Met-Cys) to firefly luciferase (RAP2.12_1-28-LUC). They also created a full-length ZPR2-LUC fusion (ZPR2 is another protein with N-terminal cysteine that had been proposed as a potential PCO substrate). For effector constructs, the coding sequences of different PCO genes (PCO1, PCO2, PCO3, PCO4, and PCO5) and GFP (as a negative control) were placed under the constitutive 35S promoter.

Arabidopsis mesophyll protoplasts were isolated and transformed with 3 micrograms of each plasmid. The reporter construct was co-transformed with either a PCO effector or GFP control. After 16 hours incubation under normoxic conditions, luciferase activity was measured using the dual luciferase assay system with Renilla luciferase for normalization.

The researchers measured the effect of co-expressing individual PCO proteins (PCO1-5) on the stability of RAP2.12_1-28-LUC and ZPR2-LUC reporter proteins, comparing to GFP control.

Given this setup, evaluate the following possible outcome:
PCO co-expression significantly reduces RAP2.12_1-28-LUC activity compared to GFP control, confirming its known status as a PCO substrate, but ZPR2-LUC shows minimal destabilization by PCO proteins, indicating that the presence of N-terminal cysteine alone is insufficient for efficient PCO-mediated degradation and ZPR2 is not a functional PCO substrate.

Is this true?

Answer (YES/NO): NO